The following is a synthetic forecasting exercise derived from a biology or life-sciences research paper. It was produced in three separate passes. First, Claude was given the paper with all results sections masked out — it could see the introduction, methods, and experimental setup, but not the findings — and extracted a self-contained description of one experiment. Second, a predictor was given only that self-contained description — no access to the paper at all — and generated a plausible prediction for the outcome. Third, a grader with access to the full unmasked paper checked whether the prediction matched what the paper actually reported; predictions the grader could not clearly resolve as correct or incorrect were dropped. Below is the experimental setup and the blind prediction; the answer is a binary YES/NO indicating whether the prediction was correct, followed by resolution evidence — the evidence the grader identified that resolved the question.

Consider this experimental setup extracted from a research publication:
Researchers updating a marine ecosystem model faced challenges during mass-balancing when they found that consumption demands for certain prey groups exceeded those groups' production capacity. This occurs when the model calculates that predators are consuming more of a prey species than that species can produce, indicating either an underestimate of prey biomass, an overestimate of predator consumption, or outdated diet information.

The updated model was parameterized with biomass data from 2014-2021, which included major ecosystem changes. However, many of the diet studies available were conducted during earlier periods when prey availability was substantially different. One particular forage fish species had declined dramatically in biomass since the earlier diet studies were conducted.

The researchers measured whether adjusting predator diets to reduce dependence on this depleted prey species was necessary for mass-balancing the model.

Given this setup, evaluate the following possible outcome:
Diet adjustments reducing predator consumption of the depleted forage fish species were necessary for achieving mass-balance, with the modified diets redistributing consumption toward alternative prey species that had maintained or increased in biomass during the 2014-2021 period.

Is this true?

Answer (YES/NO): YES